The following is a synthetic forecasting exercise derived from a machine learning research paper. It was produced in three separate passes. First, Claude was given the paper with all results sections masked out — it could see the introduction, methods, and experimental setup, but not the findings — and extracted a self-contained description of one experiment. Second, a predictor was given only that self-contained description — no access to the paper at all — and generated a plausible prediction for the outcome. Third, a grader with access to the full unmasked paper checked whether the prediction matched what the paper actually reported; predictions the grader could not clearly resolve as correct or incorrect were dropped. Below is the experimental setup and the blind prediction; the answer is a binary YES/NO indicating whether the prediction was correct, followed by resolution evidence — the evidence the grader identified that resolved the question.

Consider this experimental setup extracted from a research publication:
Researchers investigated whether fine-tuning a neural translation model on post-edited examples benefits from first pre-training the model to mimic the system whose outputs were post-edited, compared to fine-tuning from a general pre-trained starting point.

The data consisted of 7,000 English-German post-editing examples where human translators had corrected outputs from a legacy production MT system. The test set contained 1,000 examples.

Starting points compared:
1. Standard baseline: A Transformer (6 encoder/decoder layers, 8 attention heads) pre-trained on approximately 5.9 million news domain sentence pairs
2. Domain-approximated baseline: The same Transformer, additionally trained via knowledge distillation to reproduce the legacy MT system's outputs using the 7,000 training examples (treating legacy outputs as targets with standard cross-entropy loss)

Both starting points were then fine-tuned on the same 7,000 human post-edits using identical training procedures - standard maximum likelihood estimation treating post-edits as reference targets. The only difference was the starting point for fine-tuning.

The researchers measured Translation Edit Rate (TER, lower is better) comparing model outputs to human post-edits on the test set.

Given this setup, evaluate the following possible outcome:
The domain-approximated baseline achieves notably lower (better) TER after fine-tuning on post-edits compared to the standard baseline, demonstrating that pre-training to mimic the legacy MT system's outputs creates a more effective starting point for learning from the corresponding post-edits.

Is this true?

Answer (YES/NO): NO